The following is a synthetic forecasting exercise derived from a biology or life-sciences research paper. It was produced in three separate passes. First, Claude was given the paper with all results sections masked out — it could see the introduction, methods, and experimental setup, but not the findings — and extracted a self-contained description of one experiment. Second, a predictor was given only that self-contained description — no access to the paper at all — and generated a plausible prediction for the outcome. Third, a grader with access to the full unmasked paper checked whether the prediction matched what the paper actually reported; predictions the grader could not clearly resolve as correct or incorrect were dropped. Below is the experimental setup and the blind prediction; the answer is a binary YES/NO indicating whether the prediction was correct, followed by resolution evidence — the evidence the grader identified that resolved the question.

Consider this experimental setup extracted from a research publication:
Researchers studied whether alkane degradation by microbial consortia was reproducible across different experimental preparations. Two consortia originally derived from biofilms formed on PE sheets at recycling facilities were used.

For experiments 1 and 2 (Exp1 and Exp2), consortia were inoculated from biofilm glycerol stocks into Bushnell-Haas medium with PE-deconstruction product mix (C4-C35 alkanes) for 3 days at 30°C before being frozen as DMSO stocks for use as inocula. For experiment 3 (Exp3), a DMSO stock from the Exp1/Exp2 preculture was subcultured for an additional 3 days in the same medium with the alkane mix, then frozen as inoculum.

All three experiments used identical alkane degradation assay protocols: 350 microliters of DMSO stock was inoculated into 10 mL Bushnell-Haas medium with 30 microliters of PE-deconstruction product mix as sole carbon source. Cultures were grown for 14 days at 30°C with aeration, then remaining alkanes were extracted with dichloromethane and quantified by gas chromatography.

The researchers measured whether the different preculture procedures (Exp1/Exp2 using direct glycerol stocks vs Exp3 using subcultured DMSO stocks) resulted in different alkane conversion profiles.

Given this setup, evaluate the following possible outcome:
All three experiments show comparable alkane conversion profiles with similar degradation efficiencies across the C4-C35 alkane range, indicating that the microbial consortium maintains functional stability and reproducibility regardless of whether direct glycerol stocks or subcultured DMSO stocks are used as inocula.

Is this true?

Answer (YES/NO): NO